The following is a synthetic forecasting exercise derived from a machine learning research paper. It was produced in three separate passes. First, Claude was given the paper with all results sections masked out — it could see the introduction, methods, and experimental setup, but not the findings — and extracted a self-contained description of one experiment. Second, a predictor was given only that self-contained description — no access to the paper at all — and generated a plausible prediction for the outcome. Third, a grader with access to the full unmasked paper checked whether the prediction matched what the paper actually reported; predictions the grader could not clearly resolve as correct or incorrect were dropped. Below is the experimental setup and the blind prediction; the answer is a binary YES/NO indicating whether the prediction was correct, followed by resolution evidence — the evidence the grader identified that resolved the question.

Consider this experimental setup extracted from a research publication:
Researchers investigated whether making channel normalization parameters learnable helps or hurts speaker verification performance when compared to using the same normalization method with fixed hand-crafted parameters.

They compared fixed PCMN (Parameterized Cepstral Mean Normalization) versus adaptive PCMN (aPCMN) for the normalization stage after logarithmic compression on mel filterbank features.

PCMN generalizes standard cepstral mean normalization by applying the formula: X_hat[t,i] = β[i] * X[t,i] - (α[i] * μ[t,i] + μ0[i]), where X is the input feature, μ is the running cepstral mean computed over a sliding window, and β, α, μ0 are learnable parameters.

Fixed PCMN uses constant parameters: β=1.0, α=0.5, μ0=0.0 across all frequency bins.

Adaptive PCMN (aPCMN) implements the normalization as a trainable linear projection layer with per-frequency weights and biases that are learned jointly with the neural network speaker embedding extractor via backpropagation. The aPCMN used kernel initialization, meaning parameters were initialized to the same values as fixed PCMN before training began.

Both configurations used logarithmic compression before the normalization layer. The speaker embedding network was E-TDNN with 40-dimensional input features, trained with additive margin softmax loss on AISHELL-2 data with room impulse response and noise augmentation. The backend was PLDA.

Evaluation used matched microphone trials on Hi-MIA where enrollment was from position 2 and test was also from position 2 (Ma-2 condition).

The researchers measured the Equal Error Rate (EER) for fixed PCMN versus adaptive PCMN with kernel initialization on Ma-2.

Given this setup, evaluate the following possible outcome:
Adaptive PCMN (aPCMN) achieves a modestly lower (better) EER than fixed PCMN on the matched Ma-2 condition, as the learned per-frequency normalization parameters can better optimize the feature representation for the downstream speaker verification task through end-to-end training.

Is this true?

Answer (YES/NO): NO